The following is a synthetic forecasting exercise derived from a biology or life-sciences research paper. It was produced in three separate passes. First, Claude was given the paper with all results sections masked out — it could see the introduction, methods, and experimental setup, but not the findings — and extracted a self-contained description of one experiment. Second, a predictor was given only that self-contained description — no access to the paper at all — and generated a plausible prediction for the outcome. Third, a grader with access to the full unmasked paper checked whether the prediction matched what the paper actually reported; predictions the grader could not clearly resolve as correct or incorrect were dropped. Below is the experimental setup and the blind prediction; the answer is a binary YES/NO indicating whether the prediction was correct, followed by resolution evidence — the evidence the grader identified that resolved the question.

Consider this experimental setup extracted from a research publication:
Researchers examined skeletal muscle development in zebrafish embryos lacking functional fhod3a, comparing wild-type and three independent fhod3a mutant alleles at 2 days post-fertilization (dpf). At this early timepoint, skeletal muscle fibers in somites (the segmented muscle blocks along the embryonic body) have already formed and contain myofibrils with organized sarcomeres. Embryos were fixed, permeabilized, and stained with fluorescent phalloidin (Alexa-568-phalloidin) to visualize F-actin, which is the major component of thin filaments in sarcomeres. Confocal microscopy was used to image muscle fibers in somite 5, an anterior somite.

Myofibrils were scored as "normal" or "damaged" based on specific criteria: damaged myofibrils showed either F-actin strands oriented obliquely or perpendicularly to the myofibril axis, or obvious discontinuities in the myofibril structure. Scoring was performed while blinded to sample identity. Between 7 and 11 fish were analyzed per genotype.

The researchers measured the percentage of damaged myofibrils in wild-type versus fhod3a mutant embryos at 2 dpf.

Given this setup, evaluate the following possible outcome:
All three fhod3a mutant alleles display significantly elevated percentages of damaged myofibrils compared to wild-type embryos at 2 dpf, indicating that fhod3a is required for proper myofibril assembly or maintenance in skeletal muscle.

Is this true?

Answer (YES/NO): NO